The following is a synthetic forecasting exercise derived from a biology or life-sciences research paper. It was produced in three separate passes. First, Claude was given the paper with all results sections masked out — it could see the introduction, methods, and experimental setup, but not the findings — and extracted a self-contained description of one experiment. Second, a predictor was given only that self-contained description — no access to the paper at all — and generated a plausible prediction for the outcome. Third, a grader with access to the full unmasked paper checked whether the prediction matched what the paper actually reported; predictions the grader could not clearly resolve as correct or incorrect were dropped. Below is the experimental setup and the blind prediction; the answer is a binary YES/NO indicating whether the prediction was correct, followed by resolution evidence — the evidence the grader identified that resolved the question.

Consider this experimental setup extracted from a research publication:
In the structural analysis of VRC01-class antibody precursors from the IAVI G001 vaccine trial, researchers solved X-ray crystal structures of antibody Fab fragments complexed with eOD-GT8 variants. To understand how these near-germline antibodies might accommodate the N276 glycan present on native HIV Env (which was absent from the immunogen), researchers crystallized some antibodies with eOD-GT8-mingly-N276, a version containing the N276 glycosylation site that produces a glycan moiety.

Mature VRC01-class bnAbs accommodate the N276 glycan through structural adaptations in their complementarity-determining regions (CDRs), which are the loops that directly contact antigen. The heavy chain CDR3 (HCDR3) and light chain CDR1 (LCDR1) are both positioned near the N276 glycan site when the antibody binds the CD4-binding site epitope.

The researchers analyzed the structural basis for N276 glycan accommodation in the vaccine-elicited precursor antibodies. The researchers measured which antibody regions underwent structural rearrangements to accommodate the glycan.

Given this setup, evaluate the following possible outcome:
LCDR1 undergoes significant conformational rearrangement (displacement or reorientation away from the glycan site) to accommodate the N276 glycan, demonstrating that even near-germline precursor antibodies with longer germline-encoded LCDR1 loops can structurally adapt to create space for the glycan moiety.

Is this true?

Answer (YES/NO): NO